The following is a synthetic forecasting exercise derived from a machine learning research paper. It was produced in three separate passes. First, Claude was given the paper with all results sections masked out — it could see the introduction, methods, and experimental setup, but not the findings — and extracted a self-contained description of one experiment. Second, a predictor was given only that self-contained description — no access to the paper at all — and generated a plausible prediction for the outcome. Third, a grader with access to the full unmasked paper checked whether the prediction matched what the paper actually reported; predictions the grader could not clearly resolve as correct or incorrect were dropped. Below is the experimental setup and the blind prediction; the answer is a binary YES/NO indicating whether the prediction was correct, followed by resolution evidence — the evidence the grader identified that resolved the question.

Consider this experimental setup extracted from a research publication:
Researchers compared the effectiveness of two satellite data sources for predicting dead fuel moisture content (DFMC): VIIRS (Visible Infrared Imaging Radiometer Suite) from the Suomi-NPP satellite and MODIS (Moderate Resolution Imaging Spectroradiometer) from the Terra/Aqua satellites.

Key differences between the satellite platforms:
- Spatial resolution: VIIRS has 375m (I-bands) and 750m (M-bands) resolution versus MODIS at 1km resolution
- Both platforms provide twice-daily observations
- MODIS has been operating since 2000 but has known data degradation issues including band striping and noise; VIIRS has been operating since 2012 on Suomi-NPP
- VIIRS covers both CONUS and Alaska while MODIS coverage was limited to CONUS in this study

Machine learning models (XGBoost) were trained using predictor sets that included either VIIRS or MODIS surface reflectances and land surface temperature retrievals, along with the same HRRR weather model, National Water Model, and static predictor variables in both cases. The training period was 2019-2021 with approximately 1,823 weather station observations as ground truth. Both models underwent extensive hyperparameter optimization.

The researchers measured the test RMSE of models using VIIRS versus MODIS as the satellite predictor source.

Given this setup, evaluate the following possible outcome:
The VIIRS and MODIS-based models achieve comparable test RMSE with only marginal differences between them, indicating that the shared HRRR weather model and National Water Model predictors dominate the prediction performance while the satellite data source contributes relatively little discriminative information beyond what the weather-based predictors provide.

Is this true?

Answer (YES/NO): NO